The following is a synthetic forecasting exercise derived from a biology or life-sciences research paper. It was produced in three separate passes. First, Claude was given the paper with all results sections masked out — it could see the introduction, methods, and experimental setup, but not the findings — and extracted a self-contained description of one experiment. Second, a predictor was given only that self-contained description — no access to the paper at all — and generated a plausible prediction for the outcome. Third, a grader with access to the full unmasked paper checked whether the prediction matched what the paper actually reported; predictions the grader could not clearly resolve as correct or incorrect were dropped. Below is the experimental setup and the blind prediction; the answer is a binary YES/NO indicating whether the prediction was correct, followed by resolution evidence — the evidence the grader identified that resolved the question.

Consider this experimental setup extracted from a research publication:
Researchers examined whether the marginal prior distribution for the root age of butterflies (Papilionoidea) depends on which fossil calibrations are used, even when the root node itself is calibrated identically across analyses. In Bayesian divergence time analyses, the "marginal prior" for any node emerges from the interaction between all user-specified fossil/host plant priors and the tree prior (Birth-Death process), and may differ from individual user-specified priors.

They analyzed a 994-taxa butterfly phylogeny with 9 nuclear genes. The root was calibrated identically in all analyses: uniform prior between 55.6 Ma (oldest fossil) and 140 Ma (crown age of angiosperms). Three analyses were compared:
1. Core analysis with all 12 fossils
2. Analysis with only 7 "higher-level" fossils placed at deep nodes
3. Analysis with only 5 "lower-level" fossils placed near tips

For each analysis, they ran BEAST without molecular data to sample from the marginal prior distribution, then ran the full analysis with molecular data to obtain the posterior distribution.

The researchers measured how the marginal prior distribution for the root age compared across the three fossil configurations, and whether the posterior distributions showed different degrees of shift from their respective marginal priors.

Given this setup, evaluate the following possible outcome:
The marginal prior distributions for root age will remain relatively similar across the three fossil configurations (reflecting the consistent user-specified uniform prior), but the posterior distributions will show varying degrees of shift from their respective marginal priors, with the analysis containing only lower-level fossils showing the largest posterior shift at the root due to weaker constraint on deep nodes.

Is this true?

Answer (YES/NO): YES